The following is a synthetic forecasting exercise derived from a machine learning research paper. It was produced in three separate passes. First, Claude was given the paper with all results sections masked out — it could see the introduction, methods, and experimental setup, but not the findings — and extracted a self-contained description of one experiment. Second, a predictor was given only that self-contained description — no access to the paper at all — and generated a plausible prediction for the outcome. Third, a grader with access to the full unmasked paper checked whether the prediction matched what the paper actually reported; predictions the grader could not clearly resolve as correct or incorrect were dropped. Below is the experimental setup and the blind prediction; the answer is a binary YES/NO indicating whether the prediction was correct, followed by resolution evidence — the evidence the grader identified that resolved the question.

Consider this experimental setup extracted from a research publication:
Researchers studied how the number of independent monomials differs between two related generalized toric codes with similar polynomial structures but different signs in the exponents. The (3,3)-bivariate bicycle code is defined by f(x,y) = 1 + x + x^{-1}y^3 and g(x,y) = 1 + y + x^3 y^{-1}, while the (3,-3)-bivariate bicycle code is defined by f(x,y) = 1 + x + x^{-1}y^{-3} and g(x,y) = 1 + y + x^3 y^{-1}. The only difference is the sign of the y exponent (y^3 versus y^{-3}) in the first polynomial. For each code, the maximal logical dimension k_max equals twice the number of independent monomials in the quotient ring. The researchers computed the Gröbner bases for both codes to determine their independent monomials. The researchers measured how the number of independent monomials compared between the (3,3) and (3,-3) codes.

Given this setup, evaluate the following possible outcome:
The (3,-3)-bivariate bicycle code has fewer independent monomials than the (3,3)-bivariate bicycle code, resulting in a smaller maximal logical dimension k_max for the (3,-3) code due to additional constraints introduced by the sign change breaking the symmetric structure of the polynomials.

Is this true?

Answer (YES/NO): NO